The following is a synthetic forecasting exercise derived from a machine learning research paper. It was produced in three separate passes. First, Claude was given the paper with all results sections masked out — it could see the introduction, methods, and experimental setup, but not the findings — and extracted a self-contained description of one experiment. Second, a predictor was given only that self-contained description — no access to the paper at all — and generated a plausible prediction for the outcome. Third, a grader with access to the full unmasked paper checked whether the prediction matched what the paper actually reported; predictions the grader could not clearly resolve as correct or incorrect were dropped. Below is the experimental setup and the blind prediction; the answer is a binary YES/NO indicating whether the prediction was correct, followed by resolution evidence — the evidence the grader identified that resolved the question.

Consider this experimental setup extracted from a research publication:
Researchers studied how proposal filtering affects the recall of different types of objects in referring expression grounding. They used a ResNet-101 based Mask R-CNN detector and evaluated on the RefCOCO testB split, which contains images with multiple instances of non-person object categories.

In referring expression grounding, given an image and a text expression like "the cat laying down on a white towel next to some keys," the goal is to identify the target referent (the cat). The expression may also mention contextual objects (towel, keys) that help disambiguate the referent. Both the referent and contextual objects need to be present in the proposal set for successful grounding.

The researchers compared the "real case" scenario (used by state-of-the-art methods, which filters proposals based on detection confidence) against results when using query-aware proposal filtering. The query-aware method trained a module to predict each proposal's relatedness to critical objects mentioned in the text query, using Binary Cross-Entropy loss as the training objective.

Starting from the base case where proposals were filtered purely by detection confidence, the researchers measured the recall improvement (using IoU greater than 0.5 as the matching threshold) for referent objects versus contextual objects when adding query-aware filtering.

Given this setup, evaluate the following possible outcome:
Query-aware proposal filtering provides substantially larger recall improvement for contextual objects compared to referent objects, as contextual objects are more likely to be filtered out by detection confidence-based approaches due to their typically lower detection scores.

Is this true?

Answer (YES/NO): NO